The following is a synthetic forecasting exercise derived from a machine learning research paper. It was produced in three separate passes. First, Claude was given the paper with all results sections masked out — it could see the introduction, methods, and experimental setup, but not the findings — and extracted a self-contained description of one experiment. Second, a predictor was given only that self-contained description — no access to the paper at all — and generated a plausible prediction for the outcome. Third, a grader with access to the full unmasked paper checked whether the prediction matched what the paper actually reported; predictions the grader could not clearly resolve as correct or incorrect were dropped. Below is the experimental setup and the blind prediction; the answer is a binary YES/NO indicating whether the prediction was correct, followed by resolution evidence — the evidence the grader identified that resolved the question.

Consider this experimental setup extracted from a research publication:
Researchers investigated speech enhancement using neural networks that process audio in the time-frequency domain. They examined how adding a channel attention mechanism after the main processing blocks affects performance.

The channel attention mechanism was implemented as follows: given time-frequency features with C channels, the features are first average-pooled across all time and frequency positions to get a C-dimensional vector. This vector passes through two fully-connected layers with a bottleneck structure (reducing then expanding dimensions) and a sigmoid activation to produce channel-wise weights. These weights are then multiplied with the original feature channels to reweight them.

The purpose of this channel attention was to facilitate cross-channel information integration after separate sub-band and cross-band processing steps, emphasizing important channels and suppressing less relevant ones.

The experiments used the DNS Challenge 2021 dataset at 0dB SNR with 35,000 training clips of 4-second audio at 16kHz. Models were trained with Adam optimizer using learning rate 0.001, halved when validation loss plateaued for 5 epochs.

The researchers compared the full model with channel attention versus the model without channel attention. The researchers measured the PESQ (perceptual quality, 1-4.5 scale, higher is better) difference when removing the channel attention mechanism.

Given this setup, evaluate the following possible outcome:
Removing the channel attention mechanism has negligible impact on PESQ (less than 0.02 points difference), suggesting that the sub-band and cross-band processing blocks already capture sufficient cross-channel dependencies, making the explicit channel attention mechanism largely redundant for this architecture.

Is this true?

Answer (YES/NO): NO